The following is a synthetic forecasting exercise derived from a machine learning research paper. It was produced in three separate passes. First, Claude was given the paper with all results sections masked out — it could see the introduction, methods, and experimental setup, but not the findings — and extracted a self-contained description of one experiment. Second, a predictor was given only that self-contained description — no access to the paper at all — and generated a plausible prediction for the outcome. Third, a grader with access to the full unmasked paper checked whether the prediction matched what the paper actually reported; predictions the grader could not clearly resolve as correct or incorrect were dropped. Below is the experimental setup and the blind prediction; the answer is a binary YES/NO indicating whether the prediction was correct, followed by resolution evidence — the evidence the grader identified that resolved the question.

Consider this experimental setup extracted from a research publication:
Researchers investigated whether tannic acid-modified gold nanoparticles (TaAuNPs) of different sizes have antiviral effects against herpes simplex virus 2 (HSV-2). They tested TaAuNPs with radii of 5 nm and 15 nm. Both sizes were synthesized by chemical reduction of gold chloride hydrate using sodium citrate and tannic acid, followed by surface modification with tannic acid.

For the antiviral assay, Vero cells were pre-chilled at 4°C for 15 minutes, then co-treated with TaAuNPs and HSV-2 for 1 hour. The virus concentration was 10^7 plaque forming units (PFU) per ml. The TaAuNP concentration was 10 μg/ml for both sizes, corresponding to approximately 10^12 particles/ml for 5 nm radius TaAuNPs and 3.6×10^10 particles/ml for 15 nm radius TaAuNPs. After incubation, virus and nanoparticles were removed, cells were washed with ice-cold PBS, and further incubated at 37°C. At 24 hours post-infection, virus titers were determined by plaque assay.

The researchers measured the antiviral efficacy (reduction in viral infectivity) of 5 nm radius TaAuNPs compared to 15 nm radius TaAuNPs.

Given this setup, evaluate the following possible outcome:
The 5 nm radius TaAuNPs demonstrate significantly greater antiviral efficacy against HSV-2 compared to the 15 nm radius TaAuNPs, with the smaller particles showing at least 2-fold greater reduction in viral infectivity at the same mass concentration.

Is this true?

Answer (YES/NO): NO